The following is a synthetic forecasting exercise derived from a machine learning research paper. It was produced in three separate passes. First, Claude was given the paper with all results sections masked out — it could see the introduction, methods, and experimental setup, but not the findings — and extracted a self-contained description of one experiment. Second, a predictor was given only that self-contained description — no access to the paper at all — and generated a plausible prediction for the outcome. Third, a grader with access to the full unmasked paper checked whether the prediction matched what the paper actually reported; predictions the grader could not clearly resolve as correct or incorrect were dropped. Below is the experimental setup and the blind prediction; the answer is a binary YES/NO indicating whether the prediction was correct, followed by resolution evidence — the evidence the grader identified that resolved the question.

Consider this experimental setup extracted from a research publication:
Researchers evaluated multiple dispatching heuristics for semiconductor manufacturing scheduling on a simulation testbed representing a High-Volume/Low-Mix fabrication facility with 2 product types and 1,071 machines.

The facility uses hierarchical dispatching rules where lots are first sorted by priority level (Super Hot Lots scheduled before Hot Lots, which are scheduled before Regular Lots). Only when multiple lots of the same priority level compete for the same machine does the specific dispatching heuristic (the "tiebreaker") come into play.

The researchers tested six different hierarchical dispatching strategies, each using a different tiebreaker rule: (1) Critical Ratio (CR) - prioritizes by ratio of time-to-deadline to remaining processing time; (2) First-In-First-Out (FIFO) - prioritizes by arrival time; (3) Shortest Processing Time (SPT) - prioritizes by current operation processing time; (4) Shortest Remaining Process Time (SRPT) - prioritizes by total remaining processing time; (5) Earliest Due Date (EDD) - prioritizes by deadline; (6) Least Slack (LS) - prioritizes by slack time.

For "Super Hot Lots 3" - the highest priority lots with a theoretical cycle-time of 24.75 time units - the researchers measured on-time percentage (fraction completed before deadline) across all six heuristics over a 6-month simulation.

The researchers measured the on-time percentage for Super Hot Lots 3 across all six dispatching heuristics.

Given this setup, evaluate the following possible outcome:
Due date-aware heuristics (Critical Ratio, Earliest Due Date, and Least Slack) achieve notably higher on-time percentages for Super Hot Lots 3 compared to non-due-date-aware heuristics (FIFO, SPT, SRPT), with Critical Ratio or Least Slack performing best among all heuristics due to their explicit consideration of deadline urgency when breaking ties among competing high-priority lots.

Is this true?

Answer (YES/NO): NO